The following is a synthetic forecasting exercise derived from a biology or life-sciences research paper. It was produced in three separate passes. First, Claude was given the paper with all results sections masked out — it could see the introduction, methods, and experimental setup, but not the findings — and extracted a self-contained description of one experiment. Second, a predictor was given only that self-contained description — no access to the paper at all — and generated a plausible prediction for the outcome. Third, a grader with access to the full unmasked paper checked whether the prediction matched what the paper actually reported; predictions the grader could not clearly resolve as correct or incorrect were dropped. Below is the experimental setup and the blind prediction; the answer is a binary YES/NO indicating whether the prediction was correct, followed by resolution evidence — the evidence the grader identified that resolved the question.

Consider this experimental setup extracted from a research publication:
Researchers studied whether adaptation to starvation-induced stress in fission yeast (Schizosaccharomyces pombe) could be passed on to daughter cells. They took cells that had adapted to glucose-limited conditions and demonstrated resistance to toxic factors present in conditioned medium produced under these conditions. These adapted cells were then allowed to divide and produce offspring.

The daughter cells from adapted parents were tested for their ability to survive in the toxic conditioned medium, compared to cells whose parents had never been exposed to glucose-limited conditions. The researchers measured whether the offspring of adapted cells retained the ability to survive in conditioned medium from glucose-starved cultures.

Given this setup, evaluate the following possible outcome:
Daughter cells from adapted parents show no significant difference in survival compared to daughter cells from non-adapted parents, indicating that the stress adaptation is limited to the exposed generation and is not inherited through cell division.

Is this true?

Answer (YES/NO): NO